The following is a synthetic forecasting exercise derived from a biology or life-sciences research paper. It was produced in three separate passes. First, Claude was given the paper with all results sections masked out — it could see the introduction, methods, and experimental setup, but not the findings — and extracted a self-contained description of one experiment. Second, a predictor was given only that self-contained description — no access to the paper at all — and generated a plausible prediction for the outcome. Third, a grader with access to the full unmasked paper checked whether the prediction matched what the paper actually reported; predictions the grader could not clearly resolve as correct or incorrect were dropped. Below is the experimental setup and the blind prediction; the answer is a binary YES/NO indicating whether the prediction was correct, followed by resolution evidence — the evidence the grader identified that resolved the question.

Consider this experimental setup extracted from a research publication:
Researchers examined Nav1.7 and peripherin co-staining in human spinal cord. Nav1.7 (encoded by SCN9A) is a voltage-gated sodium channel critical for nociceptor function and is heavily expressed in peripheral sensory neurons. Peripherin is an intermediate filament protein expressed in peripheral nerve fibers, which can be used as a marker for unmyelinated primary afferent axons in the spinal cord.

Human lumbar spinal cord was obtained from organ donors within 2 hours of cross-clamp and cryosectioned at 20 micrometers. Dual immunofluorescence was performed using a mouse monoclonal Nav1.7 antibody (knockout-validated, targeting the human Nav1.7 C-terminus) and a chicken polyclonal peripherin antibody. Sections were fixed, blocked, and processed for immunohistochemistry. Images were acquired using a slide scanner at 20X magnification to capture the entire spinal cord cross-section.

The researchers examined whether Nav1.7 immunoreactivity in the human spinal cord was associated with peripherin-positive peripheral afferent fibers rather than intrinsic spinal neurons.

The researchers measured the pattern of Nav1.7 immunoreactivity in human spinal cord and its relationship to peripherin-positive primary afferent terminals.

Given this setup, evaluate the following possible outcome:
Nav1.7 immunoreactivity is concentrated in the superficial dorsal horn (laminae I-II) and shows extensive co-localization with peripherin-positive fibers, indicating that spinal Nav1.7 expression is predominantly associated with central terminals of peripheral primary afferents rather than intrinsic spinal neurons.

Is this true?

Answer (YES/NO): NO